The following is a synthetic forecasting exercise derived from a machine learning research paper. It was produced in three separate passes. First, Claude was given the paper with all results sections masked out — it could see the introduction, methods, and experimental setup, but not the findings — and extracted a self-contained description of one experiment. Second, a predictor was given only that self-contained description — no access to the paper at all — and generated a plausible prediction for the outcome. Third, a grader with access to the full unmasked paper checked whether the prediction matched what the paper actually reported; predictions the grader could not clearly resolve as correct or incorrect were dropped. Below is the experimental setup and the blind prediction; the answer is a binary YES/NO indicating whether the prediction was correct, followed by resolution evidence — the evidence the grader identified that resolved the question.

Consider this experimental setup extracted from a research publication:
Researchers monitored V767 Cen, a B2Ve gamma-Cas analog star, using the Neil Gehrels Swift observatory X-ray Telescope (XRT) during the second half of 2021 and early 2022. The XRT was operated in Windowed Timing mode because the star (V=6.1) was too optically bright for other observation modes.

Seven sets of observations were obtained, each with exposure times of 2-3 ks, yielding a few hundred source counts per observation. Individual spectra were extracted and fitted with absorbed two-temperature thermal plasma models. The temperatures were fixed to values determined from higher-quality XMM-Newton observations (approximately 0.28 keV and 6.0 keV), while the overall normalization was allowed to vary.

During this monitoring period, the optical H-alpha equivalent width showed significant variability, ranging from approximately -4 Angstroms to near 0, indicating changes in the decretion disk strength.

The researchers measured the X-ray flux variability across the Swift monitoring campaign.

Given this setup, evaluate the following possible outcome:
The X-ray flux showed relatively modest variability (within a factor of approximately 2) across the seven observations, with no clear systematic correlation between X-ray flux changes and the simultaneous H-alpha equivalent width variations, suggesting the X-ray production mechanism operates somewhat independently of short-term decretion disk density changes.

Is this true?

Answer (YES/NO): YES